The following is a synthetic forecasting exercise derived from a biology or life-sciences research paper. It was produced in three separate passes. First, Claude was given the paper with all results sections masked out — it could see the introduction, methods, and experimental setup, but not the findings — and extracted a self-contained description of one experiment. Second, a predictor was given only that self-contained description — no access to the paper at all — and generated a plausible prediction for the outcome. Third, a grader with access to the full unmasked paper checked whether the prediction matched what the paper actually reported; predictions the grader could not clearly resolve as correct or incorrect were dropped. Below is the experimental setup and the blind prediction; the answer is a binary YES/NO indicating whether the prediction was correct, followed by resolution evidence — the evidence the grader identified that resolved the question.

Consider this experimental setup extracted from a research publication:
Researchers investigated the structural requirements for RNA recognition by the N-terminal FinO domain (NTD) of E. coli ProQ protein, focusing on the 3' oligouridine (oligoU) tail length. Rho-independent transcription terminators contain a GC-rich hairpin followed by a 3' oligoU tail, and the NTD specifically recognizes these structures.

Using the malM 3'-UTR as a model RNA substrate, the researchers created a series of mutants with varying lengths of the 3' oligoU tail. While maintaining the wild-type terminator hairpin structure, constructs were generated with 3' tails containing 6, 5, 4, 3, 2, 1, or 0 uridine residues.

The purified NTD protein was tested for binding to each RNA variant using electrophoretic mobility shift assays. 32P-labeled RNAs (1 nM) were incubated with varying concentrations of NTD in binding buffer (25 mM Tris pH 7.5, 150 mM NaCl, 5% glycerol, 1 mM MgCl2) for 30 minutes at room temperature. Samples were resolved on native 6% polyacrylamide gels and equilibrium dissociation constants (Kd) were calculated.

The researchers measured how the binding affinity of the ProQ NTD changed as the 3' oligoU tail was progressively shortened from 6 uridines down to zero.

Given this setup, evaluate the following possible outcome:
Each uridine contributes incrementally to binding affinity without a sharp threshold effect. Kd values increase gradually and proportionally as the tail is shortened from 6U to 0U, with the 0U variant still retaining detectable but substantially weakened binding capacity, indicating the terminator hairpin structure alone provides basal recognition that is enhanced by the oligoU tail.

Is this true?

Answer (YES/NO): NO